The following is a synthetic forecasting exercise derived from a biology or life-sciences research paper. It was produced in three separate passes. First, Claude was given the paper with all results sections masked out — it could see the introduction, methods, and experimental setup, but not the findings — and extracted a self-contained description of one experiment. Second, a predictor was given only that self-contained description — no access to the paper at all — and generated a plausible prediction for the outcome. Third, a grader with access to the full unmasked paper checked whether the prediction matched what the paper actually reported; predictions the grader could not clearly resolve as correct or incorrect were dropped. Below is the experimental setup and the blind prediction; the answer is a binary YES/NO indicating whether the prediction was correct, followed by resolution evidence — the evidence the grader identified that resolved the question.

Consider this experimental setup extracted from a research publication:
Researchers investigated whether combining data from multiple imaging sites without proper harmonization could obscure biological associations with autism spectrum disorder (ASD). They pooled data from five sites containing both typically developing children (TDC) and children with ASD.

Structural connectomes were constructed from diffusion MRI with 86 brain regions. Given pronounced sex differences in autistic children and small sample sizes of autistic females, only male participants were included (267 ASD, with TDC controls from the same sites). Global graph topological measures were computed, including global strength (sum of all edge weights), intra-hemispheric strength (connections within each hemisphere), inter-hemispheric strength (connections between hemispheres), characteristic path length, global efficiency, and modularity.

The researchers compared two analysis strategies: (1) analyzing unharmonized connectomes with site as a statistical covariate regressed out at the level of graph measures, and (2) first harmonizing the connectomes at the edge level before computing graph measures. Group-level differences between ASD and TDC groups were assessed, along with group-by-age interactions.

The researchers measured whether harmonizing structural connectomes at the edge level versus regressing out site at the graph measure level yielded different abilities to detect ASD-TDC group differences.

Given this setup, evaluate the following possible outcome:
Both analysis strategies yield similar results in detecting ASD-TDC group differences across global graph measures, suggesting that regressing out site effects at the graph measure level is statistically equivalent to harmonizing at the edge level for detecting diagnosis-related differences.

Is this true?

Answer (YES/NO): NO